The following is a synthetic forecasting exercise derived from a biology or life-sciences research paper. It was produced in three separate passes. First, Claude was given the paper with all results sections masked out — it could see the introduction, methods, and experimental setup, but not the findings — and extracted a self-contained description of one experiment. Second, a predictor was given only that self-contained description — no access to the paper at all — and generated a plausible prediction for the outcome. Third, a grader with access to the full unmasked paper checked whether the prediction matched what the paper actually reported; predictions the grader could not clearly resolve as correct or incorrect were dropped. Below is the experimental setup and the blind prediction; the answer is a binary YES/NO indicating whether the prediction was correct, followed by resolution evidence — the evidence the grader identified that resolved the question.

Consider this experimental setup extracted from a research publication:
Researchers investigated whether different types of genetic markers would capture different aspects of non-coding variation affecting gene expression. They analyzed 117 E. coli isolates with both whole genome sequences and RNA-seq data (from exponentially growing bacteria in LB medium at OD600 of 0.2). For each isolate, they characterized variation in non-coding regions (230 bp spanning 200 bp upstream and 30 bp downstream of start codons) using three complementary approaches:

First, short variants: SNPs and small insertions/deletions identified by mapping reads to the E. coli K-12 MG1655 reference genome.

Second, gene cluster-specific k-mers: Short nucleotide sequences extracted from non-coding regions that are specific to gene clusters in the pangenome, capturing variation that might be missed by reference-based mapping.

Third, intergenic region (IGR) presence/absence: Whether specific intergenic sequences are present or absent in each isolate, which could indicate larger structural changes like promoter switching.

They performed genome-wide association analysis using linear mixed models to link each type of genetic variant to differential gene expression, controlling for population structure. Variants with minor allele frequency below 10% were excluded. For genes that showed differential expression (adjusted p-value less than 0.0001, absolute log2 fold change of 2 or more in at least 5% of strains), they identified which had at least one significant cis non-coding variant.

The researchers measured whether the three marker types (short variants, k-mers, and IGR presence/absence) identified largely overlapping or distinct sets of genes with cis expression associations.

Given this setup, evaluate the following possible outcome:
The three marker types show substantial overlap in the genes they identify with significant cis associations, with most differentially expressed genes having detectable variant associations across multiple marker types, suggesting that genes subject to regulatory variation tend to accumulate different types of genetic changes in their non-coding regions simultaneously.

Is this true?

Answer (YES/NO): NO